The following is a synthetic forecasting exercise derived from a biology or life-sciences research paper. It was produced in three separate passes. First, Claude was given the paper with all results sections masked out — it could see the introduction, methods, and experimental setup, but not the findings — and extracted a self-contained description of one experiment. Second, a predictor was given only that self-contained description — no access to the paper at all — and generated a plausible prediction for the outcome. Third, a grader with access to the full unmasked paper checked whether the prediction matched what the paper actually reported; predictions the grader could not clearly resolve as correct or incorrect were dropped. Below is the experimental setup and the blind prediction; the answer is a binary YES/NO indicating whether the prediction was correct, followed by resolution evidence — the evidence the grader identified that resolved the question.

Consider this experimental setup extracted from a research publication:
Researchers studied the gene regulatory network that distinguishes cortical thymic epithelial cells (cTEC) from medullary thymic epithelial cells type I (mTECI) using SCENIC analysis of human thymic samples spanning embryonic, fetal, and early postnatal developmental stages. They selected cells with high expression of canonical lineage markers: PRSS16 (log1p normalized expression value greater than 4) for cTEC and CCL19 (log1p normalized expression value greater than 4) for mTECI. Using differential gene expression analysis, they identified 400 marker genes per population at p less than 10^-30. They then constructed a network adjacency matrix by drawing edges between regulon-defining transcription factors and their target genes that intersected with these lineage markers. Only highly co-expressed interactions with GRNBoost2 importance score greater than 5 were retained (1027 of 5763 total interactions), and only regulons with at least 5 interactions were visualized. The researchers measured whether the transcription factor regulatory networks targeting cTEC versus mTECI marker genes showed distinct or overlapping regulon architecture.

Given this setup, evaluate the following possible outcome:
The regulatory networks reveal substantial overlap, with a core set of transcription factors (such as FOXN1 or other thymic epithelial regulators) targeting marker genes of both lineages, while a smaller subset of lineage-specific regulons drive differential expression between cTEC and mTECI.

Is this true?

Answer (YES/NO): NO